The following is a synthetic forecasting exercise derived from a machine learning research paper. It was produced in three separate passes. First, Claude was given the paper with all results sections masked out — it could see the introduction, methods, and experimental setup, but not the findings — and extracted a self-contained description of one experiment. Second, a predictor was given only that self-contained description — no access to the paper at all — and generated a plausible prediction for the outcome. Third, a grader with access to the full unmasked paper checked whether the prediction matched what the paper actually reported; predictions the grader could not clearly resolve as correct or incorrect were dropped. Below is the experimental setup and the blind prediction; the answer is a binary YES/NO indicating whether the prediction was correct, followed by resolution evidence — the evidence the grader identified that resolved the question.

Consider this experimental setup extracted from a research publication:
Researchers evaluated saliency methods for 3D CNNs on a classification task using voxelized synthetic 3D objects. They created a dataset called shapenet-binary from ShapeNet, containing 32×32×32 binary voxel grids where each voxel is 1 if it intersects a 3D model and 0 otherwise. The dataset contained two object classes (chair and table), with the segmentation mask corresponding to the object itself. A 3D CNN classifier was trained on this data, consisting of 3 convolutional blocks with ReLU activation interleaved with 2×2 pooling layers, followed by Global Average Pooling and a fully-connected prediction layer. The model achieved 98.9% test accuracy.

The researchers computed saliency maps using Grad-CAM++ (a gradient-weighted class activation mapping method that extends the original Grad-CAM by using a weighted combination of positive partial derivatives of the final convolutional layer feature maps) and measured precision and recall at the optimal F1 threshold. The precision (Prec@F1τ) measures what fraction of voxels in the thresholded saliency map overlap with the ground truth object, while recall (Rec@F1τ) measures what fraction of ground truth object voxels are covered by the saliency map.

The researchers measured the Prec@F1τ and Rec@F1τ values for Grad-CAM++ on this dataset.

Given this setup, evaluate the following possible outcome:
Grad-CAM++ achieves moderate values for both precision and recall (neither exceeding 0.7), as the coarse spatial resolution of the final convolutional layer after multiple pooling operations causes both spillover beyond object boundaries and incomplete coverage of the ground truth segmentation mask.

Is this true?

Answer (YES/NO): NO